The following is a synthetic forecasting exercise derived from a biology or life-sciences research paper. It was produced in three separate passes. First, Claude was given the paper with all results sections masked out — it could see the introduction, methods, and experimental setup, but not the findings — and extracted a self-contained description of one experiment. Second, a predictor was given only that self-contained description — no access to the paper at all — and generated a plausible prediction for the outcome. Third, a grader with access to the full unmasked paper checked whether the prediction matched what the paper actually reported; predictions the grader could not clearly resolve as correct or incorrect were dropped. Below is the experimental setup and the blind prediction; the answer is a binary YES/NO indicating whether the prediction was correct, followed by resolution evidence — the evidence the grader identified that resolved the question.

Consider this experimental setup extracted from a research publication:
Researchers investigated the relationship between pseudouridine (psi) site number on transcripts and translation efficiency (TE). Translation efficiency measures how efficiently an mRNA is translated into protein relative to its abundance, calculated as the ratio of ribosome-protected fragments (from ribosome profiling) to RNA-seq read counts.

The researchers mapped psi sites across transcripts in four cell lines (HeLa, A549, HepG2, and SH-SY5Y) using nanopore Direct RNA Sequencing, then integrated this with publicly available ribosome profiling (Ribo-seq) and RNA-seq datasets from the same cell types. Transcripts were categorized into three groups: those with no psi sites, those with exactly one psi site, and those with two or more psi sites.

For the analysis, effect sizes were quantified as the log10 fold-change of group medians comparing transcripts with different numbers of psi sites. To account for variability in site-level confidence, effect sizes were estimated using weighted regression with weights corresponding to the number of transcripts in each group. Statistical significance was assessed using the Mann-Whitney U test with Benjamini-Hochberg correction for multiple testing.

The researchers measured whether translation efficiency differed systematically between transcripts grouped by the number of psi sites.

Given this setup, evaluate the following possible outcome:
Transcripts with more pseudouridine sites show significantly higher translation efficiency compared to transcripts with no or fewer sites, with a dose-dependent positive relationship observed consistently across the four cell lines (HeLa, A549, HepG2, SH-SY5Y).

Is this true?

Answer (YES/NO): NO